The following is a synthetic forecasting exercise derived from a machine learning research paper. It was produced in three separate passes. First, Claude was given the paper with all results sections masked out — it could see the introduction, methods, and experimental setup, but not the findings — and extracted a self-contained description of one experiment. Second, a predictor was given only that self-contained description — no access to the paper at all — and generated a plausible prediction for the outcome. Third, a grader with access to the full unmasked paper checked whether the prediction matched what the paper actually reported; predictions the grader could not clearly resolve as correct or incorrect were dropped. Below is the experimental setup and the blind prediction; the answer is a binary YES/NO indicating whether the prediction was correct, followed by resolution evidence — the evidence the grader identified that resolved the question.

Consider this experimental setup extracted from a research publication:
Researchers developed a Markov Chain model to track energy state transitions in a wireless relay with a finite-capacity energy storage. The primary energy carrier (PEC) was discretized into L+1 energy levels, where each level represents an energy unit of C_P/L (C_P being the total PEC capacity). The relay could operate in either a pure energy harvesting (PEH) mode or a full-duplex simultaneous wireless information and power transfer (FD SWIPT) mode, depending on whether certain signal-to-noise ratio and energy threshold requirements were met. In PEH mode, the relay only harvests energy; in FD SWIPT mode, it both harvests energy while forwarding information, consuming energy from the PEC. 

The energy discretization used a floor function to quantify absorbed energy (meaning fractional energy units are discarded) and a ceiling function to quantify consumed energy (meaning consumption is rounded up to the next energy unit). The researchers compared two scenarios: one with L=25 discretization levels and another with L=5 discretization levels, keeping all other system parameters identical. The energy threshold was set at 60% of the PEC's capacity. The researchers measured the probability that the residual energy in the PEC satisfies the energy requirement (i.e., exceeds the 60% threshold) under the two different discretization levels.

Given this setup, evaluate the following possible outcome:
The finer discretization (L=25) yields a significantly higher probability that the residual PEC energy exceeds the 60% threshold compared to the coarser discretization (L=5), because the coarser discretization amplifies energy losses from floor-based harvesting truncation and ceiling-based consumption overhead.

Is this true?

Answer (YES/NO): YES